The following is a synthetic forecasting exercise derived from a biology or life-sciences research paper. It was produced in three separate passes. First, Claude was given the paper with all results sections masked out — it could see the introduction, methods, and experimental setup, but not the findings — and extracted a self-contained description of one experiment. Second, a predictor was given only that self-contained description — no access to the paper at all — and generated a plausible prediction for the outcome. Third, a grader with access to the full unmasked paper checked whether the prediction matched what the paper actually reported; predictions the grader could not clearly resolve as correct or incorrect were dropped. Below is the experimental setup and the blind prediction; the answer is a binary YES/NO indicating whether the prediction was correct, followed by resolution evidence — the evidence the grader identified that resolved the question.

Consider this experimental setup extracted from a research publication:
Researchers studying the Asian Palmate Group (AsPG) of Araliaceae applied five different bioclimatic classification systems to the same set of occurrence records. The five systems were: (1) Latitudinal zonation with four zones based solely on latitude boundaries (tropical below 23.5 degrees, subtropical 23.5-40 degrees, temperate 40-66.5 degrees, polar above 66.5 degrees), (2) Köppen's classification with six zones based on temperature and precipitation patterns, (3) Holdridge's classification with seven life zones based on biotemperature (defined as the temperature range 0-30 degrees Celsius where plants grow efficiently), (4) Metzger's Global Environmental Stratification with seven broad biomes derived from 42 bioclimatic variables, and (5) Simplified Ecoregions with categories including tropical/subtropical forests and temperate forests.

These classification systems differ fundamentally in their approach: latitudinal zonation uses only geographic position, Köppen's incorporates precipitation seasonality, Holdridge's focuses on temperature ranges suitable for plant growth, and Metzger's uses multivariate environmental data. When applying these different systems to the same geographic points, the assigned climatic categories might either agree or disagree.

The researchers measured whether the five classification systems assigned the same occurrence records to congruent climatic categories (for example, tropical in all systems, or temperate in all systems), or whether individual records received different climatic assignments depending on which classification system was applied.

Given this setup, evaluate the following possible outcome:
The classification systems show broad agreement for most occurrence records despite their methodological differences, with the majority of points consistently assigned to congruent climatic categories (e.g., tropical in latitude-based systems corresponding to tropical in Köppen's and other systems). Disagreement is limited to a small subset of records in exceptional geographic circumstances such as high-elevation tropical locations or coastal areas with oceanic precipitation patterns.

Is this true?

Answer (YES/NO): NO